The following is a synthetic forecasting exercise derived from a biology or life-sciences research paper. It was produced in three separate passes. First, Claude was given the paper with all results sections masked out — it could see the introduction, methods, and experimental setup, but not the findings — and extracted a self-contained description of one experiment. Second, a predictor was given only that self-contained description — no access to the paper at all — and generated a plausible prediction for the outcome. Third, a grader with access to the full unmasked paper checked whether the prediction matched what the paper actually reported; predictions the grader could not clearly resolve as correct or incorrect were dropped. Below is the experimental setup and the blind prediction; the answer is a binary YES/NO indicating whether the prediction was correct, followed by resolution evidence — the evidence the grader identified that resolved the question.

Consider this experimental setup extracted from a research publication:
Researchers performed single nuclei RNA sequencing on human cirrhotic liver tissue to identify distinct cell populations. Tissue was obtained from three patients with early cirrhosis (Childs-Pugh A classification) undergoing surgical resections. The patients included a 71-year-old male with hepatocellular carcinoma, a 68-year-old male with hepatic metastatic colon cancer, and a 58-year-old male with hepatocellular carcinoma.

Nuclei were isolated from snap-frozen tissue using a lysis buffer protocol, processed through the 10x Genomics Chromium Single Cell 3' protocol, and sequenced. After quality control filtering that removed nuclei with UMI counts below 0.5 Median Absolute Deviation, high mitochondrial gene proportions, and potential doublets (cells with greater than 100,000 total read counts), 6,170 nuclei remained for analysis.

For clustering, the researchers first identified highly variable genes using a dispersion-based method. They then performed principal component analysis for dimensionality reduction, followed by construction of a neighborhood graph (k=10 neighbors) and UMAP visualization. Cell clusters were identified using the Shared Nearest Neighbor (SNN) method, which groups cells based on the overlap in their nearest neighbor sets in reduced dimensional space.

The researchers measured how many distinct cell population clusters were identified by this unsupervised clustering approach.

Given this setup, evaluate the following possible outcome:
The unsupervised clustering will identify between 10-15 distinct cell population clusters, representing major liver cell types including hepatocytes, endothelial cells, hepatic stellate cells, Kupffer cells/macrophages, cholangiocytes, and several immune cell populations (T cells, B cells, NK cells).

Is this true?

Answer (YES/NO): NO